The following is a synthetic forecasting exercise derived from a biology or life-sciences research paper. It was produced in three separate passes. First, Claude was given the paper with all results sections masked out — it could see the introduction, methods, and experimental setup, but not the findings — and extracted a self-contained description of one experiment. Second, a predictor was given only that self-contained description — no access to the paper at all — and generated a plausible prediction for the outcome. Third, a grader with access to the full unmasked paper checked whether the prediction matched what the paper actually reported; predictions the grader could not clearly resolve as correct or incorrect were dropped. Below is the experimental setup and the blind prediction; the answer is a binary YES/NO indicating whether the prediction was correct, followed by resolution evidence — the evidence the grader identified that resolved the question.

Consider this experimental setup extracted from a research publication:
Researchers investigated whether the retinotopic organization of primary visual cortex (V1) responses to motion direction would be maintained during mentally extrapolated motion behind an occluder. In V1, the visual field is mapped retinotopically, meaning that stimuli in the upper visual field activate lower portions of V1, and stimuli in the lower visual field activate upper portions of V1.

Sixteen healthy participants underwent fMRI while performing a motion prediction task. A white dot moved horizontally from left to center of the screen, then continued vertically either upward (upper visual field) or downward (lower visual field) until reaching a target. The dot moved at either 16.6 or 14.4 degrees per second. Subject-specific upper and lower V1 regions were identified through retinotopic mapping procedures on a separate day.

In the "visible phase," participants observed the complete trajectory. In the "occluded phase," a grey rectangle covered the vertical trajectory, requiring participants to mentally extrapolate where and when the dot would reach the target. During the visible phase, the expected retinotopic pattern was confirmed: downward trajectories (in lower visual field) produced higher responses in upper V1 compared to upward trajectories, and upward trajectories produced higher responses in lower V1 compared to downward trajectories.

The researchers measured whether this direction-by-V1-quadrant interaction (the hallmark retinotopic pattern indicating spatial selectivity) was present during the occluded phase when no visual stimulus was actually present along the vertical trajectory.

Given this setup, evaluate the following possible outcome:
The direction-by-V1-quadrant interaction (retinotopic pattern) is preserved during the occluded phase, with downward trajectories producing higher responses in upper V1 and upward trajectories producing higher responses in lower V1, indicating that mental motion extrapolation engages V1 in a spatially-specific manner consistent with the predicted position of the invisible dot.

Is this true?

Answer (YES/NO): NO